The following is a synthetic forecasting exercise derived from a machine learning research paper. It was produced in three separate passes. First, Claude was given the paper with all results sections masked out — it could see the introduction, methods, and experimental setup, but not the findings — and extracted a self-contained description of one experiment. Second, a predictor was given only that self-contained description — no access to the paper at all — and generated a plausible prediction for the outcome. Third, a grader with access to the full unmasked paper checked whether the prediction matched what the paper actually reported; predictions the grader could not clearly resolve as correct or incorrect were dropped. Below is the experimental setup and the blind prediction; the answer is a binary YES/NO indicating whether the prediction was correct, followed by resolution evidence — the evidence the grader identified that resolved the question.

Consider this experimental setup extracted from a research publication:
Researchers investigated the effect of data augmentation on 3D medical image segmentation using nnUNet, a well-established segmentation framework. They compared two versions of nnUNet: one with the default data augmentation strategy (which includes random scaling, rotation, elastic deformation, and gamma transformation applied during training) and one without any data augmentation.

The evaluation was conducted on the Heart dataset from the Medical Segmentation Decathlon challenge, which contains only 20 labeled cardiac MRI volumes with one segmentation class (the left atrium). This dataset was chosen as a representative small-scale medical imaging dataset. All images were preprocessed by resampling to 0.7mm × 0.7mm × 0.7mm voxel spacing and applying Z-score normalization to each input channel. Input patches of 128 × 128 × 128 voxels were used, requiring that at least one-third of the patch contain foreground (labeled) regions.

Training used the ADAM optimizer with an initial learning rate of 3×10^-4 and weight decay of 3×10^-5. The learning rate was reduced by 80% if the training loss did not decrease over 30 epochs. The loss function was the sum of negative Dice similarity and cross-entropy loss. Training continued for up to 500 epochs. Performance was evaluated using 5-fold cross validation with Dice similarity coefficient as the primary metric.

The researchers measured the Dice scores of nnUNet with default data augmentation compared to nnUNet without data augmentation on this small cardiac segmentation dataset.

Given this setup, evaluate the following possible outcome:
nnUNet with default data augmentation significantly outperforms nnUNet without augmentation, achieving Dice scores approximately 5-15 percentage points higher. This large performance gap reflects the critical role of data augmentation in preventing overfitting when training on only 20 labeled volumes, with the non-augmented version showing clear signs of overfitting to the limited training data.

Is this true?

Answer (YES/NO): NO